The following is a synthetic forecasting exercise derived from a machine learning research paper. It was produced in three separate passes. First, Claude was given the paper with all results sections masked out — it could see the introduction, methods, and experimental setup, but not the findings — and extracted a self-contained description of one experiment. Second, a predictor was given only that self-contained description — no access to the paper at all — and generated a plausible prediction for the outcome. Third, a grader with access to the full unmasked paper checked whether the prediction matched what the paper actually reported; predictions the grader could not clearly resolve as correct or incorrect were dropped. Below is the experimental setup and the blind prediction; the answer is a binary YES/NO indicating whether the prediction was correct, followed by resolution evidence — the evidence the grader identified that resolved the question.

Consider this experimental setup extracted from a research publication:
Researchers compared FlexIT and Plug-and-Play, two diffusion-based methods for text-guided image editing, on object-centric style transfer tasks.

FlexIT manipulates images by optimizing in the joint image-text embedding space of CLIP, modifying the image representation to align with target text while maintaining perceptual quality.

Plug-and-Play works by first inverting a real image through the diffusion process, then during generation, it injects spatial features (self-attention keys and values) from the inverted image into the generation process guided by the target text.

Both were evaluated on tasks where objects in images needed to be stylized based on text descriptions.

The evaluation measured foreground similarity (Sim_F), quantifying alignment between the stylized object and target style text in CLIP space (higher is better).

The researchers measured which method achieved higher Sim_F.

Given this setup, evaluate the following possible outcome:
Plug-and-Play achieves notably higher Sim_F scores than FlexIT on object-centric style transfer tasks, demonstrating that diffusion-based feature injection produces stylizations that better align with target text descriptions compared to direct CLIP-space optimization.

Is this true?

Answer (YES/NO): NO